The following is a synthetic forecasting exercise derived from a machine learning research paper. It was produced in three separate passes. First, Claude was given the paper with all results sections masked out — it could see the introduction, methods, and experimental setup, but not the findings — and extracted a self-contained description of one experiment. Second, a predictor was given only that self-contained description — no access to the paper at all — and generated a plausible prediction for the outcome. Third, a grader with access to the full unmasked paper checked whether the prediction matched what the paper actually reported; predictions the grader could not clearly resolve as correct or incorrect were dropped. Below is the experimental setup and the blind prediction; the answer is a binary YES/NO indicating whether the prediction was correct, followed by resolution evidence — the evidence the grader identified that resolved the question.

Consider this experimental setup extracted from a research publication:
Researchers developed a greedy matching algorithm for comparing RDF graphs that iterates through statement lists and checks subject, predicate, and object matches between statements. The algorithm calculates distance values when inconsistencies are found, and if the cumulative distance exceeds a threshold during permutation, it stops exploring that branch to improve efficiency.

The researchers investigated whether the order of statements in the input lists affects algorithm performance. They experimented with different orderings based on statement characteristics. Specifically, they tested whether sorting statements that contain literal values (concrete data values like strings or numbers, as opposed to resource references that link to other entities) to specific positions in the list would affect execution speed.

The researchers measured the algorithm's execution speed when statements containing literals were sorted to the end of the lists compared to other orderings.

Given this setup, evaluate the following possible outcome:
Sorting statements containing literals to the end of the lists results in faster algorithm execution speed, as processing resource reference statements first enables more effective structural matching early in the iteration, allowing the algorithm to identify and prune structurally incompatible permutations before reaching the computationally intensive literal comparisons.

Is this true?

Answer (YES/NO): NO